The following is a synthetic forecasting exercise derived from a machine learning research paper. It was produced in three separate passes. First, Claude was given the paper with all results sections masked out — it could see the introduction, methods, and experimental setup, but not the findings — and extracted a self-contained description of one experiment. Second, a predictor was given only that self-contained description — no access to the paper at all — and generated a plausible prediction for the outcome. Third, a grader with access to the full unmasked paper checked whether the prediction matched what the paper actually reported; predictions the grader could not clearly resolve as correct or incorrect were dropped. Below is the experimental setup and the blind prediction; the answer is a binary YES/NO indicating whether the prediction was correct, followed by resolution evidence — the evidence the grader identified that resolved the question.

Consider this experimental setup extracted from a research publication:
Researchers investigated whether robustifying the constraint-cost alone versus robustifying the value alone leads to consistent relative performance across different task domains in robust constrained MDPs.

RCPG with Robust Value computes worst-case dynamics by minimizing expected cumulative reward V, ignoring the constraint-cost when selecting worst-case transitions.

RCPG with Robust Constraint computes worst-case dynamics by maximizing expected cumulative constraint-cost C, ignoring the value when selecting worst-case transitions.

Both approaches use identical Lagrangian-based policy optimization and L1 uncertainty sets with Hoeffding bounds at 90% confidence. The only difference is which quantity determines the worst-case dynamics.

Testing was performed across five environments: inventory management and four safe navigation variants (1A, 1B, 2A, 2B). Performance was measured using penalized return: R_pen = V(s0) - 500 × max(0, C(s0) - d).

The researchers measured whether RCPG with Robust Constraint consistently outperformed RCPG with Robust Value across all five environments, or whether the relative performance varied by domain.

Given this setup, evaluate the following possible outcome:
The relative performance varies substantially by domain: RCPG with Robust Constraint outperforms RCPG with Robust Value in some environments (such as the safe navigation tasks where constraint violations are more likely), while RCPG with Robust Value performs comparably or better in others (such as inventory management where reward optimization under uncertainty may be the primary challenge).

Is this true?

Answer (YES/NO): YES